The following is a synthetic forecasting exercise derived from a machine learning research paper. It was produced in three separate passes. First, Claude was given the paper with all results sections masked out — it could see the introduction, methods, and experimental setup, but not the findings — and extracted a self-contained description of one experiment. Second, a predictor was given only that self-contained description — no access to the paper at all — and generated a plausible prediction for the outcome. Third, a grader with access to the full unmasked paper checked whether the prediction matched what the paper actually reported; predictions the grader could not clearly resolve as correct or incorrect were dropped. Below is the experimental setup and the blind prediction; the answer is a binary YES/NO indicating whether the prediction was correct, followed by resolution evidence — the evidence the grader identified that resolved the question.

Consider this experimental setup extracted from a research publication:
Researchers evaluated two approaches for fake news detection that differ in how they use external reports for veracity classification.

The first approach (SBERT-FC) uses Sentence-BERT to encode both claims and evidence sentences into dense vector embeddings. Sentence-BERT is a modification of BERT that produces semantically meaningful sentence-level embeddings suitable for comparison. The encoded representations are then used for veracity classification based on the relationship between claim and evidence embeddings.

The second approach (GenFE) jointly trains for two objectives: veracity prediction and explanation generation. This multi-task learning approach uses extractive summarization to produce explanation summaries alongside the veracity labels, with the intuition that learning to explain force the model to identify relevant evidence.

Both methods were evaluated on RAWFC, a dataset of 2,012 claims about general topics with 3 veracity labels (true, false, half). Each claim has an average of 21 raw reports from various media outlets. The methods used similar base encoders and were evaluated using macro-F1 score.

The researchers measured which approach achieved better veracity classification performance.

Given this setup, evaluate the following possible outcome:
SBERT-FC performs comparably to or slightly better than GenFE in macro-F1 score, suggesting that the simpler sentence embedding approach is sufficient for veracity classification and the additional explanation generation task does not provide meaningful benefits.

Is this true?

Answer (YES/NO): YES